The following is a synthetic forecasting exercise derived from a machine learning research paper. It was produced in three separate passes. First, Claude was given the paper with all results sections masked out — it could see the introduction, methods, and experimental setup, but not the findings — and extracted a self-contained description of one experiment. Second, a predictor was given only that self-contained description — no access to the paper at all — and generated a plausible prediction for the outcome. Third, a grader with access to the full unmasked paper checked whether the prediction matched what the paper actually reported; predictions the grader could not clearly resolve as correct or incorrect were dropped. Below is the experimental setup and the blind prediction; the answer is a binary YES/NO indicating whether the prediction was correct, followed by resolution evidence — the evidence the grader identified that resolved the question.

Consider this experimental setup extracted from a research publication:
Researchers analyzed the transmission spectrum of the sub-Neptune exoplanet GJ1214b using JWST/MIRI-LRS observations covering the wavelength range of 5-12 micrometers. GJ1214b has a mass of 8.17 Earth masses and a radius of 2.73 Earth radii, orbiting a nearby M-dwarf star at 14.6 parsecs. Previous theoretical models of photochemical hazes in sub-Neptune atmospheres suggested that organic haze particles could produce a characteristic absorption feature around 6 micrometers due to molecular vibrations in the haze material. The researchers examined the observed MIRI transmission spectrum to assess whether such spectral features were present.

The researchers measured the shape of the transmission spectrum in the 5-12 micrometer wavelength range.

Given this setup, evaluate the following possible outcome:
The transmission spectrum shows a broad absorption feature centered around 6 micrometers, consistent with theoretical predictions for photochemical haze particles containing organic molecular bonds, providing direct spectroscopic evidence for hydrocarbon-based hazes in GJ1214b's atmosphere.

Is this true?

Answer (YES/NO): NO